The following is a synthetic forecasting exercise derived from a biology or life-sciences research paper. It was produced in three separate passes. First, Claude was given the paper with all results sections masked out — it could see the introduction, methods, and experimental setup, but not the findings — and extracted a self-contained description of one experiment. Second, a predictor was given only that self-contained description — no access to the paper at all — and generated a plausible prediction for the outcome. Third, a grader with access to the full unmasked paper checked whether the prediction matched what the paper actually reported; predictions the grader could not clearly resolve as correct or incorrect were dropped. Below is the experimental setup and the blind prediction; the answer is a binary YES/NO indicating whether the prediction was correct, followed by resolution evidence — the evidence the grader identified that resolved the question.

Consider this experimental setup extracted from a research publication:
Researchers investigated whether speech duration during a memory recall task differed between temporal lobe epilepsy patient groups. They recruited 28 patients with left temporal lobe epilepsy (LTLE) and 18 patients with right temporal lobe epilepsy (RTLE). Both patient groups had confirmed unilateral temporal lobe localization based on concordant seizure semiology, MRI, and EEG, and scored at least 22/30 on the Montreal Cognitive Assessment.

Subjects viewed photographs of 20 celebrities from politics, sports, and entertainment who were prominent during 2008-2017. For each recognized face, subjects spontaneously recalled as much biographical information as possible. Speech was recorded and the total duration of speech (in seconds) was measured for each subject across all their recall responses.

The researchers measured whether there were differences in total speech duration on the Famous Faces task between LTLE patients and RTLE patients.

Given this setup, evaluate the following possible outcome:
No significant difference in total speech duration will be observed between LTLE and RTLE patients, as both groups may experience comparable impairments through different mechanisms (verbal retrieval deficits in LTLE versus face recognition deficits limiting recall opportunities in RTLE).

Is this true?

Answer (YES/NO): YES